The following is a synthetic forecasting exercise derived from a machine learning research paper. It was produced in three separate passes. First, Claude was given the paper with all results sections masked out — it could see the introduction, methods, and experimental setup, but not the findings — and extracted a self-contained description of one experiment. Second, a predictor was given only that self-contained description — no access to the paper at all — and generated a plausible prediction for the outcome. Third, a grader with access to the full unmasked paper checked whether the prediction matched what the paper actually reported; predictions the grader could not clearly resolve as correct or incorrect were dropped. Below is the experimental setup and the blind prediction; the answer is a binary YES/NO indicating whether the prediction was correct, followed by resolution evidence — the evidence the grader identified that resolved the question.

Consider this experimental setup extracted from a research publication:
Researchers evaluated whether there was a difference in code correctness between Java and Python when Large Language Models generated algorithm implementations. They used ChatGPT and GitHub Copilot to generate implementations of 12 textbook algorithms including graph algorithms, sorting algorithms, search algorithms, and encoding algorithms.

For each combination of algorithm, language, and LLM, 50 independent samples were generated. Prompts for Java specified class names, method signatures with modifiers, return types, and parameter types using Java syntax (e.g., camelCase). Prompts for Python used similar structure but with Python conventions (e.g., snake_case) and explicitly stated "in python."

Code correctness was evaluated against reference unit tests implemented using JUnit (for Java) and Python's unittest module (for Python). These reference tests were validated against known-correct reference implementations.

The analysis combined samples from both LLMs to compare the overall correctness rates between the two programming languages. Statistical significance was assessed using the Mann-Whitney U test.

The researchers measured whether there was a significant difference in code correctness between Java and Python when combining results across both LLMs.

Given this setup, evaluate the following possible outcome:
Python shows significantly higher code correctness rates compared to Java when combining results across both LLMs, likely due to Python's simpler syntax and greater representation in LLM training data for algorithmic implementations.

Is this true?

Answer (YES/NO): NO